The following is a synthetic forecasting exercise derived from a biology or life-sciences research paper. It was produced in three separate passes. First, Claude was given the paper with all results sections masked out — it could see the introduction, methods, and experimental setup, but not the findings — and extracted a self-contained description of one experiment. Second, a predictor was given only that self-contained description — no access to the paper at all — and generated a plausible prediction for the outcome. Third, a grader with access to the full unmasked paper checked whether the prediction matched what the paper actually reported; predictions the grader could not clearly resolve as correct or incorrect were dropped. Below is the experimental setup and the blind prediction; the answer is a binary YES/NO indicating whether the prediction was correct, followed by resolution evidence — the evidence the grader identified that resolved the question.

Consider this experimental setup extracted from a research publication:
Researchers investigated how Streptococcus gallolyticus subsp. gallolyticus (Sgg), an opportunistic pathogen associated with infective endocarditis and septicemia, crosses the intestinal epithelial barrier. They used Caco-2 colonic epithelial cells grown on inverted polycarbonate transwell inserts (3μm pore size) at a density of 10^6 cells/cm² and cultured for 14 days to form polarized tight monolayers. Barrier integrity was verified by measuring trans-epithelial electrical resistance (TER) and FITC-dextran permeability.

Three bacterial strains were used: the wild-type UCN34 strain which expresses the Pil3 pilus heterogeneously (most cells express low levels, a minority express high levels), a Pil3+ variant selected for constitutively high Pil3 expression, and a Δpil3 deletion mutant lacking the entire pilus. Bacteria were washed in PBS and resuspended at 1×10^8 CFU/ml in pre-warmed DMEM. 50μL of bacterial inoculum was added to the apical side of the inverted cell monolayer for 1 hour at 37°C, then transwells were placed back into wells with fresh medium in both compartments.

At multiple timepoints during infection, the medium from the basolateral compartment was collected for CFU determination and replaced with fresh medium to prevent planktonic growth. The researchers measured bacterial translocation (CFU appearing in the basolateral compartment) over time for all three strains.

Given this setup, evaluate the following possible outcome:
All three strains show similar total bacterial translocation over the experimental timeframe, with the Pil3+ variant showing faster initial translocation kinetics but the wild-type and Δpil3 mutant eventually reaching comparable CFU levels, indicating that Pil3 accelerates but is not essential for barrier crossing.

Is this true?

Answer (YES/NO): NO